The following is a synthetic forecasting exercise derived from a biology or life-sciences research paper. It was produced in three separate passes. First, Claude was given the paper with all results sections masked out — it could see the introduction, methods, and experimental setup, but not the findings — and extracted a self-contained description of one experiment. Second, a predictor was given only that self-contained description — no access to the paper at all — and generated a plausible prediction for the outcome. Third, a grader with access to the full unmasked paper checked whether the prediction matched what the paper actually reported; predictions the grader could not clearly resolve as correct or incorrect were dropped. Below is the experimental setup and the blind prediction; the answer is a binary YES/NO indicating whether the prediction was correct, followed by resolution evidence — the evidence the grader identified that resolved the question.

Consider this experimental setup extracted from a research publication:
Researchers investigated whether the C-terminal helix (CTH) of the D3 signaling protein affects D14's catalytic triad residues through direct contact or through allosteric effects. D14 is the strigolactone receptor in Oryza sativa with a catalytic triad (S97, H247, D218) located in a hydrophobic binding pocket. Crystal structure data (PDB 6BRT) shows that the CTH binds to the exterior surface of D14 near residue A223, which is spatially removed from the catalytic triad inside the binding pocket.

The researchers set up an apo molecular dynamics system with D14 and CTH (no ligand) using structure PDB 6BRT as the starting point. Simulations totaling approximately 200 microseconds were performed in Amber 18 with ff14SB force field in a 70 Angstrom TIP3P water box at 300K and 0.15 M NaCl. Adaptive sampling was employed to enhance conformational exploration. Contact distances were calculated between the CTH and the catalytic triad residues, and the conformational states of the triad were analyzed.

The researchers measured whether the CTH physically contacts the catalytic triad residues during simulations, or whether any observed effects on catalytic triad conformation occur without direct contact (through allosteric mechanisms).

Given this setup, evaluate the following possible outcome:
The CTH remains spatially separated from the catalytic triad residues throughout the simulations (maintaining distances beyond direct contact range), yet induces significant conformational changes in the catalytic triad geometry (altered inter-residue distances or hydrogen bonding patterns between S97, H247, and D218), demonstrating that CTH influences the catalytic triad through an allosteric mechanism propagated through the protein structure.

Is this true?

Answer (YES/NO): YES